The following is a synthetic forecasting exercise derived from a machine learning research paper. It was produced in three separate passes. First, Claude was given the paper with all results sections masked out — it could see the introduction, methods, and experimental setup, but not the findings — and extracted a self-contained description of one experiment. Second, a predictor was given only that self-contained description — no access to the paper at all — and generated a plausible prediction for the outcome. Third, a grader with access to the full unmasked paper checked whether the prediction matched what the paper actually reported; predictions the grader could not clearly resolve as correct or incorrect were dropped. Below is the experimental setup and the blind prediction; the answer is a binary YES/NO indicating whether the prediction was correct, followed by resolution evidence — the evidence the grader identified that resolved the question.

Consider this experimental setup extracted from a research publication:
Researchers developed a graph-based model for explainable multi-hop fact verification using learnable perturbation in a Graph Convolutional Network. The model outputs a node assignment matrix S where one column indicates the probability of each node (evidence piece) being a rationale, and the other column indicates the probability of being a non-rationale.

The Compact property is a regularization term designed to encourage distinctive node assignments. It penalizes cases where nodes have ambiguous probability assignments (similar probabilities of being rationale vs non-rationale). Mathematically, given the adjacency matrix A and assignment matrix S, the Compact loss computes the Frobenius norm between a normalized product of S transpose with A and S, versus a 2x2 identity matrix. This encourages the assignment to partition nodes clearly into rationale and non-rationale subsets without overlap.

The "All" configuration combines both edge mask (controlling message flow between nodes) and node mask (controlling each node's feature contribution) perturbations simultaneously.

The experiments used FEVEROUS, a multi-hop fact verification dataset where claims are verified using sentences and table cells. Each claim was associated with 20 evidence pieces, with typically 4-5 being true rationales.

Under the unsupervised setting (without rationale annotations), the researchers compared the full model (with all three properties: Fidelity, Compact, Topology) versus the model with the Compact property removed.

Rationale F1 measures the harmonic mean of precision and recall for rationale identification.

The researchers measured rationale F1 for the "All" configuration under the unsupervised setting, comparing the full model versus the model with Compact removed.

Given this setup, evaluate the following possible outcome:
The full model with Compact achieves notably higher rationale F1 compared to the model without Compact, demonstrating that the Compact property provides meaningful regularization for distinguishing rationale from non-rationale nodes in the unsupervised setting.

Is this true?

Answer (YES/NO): NO